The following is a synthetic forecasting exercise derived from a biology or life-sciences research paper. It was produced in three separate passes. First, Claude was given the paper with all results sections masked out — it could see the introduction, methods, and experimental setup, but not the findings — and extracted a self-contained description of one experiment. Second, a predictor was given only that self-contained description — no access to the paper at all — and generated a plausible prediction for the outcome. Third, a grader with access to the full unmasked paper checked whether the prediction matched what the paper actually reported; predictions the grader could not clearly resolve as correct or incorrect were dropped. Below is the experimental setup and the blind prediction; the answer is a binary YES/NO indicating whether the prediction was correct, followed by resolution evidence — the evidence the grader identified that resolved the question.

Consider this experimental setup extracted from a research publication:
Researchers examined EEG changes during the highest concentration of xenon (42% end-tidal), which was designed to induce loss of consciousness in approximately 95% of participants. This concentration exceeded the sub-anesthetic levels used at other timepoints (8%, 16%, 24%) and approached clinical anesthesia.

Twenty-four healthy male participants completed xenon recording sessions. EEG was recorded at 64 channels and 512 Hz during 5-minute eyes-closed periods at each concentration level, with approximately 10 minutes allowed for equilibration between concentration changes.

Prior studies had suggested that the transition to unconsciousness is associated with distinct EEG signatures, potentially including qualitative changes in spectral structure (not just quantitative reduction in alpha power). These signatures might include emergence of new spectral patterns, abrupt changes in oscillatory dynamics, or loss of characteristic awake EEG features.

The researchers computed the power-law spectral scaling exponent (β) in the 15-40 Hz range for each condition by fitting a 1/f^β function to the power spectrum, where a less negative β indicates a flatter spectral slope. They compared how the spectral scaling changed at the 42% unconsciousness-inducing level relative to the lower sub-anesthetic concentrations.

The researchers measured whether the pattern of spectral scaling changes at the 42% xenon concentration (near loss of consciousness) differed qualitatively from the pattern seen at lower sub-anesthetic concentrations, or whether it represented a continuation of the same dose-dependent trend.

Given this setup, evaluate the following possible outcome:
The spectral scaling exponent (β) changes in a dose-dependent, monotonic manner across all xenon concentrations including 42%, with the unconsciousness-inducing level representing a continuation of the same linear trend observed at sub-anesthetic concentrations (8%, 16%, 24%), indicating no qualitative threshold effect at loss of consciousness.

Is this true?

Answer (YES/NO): NO